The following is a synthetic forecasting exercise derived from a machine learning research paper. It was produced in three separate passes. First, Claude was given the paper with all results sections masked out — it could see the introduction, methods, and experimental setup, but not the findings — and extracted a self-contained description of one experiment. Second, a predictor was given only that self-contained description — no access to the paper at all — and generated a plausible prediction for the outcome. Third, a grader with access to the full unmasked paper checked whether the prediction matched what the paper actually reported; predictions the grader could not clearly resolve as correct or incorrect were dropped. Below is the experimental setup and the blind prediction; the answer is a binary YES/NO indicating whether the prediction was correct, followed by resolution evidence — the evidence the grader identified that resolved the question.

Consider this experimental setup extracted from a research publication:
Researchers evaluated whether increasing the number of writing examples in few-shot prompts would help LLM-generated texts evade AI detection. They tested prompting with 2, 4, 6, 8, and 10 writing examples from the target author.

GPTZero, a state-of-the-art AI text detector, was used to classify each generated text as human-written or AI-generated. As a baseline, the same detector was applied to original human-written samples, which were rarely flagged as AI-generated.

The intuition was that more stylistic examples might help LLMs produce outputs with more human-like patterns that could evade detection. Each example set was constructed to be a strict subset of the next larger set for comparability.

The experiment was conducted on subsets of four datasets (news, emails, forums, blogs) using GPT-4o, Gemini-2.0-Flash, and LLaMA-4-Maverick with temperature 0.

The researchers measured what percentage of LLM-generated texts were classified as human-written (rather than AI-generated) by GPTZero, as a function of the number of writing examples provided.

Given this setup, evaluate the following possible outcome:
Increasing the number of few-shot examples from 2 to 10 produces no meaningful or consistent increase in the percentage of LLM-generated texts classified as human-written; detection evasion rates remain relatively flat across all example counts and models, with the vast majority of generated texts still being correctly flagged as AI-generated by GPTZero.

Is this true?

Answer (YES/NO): YES